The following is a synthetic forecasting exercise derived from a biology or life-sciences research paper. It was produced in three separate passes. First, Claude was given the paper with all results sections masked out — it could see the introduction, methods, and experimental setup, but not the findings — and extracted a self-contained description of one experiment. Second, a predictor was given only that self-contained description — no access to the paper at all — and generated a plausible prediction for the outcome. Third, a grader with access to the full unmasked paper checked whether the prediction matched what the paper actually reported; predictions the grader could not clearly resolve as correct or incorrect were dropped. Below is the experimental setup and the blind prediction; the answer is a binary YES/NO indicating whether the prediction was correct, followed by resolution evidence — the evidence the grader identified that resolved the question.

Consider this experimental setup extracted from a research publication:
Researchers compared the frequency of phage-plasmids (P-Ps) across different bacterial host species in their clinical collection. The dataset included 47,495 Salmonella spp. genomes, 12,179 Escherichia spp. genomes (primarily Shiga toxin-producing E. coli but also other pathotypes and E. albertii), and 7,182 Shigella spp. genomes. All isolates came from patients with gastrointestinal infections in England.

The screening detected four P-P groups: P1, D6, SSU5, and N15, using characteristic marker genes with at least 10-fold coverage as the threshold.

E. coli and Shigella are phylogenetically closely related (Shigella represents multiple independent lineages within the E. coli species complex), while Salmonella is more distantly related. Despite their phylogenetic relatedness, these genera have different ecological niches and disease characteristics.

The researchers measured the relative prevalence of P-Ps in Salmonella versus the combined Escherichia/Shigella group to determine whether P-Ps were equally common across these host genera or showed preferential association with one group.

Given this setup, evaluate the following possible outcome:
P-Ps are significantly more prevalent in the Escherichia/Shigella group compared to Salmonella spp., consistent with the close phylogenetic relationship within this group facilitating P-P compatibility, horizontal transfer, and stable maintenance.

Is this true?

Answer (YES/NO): YES